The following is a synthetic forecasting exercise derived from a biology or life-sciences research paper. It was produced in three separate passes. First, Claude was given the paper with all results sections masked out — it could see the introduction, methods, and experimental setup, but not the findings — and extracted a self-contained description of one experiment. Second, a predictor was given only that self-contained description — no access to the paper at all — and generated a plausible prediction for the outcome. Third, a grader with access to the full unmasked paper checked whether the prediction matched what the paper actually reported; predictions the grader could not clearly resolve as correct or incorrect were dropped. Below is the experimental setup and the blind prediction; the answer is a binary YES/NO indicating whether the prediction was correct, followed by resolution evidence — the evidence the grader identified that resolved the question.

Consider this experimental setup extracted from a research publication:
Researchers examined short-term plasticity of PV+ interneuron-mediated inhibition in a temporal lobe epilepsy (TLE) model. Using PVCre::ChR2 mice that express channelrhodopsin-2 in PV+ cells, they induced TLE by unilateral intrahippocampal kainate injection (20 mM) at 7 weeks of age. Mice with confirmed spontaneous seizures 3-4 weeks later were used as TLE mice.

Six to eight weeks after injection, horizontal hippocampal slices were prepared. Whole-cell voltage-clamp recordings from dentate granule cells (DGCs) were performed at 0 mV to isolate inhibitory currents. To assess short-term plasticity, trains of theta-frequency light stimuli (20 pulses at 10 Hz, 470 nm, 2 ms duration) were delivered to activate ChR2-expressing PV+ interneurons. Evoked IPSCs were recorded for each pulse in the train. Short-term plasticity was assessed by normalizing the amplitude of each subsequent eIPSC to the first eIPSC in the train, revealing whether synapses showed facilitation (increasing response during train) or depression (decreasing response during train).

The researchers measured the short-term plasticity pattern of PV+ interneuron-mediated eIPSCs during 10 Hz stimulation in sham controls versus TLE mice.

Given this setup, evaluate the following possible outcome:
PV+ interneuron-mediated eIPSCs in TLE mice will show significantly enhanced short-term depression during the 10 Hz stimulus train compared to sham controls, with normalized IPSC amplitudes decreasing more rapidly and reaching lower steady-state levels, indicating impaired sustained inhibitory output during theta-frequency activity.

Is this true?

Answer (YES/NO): NO